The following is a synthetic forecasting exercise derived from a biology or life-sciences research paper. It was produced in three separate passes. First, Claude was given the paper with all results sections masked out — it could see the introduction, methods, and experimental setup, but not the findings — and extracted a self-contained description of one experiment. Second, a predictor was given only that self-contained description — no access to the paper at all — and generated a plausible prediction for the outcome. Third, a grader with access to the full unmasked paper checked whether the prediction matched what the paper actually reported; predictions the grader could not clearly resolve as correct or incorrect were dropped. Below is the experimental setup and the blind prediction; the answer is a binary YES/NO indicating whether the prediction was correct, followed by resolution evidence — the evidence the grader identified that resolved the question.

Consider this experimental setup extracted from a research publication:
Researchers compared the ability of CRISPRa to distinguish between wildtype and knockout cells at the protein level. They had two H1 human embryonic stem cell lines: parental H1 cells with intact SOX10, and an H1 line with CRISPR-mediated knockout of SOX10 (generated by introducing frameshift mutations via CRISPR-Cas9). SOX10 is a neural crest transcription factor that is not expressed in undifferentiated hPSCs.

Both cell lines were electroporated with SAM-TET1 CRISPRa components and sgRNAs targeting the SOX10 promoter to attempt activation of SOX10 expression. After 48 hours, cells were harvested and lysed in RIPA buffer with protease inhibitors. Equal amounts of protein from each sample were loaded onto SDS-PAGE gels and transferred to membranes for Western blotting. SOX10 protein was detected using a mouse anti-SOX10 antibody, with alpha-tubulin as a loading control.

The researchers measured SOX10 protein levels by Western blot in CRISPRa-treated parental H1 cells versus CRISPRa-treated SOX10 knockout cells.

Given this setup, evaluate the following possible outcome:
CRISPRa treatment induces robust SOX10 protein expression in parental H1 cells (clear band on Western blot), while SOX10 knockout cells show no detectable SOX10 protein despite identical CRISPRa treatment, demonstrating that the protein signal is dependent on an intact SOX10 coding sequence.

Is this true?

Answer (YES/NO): YES